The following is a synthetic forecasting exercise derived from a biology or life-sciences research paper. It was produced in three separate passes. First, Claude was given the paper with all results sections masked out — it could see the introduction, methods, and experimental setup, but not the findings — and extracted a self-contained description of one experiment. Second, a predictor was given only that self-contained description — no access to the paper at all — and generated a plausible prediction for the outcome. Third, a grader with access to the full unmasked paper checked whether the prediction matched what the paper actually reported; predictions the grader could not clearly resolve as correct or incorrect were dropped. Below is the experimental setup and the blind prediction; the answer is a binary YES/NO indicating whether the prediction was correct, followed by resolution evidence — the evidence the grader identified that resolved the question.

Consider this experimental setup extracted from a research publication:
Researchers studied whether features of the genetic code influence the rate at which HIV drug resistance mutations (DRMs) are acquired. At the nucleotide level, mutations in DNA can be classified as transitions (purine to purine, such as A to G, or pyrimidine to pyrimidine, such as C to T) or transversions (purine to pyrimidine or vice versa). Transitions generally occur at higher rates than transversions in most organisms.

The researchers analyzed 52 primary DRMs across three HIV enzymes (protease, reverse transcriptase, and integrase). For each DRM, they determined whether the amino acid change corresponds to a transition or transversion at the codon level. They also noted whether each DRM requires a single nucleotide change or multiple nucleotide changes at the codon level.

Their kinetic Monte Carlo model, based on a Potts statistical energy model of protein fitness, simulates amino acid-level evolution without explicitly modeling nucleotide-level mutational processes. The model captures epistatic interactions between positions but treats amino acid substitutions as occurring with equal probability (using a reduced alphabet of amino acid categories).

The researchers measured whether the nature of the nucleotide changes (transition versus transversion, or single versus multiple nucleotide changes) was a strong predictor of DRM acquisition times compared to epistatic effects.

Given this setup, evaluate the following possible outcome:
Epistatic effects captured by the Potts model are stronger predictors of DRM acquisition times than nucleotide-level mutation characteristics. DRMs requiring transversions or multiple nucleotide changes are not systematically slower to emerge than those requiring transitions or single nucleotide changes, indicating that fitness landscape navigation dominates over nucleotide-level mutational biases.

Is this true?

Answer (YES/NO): YES